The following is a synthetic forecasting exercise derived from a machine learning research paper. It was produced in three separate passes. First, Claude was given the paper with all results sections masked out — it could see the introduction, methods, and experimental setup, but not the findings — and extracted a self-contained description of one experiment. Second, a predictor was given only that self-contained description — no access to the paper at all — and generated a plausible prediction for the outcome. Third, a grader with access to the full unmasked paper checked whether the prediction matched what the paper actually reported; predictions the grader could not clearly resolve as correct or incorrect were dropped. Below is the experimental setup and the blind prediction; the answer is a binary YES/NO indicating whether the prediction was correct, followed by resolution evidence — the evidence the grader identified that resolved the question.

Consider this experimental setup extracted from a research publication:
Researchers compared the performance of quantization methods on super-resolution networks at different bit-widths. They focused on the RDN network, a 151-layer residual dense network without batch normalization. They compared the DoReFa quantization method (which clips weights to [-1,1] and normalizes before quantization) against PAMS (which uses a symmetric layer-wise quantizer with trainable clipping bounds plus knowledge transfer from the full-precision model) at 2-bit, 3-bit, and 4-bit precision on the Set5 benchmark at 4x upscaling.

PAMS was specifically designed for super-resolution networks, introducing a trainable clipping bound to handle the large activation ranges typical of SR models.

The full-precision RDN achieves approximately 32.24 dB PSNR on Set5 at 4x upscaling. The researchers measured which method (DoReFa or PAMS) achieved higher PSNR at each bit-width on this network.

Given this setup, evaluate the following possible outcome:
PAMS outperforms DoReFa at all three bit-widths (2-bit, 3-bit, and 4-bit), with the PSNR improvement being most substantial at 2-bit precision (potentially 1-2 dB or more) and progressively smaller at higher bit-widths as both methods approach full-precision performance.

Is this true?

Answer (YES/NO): NO